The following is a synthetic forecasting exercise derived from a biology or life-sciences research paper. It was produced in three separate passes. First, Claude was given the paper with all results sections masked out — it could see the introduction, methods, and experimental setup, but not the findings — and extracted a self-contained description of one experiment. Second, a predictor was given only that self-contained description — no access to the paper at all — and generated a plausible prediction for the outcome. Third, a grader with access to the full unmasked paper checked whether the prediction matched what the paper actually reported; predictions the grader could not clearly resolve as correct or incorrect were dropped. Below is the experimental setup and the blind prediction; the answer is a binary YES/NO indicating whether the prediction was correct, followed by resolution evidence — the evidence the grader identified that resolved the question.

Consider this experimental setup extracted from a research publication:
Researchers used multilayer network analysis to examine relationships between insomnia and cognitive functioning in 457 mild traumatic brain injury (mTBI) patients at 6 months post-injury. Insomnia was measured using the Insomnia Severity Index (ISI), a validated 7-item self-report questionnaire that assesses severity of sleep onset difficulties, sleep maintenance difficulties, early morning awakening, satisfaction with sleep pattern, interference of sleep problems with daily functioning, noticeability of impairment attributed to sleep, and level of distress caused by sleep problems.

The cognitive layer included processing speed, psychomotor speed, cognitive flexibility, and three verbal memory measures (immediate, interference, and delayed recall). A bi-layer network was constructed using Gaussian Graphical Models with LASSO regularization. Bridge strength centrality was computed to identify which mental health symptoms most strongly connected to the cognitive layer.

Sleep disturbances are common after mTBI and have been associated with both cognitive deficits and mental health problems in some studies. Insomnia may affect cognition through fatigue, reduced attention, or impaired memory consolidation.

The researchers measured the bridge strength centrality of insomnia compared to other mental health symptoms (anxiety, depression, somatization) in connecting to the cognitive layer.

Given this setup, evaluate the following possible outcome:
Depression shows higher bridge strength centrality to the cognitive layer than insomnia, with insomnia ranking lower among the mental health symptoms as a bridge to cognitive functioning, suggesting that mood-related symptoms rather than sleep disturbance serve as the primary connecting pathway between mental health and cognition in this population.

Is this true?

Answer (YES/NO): NO